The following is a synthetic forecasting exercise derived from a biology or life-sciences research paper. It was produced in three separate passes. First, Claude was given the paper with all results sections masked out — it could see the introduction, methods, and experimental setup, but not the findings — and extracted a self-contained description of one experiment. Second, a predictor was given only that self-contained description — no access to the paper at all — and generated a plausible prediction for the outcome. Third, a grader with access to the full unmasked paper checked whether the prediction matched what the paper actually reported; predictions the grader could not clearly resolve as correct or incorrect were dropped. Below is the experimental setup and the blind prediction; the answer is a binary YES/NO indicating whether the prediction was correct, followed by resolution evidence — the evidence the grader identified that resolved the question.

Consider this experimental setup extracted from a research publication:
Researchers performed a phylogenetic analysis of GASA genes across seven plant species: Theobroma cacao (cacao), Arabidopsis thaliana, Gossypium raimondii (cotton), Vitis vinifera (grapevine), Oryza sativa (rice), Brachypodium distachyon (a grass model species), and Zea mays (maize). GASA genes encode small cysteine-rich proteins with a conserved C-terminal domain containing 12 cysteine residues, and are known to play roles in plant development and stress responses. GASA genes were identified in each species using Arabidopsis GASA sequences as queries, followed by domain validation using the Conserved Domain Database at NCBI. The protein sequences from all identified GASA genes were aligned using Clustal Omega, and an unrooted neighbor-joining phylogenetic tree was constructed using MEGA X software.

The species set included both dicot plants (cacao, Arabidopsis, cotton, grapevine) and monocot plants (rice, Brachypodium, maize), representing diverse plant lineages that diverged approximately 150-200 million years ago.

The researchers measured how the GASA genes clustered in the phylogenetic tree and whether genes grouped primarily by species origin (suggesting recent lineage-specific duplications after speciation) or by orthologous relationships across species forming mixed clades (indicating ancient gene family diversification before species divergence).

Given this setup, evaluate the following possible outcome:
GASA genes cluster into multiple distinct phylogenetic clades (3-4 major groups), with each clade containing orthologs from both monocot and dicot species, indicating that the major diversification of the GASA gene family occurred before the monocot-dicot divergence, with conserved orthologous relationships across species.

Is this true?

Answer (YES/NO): NO